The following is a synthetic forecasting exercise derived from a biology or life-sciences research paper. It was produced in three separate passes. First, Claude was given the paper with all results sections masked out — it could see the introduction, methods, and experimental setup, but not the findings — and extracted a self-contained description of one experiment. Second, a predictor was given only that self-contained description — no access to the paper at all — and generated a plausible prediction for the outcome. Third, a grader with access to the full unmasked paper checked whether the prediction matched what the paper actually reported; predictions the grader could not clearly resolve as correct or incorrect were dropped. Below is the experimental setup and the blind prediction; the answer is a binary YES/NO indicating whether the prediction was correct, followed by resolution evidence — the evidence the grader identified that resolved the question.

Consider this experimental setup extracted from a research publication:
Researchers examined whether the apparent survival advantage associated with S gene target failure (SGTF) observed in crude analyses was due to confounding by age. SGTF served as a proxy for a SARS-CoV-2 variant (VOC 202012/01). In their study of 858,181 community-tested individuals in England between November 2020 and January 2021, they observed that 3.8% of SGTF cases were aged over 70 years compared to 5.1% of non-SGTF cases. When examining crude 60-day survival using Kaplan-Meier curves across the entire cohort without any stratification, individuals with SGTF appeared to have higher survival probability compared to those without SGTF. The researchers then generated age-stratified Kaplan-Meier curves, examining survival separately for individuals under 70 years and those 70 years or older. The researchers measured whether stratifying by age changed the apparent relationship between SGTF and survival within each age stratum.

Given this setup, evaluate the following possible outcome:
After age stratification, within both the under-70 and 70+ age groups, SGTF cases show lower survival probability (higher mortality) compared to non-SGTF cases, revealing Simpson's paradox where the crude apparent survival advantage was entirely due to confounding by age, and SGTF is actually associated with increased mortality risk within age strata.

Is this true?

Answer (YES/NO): YES